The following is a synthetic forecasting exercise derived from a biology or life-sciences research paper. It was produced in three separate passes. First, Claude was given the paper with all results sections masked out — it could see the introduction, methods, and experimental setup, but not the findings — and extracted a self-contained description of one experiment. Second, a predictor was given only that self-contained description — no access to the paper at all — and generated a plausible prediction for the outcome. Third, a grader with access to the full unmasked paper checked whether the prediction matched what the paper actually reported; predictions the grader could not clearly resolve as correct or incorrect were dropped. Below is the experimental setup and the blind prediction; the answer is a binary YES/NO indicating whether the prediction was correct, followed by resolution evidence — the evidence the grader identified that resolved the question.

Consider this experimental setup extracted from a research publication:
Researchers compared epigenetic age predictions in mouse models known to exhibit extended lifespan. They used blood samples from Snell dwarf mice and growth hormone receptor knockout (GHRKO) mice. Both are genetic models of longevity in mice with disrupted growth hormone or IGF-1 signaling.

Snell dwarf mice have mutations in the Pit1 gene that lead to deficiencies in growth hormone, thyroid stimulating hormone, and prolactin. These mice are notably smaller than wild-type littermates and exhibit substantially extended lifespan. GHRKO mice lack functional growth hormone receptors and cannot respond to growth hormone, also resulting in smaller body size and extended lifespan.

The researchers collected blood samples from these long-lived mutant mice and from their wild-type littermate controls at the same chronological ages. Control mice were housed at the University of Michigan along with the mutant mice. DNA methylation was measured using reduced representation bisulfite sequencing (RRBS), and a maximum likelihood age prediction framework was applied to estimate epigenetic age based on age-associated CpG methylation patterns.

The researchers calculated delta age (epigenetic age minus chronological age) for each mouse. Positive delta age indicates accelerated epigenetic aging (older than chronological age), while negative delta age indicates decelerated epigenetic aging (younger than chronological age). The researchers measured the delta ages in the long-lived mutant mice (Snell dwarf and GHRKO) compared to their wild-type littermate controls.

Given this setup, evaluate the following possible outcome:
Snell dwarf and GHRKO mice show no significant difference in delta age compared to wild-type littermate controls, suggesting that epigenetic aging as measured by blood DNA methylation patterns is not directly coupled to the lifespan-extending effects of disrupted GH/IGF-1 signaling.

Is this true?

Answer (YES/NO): NO